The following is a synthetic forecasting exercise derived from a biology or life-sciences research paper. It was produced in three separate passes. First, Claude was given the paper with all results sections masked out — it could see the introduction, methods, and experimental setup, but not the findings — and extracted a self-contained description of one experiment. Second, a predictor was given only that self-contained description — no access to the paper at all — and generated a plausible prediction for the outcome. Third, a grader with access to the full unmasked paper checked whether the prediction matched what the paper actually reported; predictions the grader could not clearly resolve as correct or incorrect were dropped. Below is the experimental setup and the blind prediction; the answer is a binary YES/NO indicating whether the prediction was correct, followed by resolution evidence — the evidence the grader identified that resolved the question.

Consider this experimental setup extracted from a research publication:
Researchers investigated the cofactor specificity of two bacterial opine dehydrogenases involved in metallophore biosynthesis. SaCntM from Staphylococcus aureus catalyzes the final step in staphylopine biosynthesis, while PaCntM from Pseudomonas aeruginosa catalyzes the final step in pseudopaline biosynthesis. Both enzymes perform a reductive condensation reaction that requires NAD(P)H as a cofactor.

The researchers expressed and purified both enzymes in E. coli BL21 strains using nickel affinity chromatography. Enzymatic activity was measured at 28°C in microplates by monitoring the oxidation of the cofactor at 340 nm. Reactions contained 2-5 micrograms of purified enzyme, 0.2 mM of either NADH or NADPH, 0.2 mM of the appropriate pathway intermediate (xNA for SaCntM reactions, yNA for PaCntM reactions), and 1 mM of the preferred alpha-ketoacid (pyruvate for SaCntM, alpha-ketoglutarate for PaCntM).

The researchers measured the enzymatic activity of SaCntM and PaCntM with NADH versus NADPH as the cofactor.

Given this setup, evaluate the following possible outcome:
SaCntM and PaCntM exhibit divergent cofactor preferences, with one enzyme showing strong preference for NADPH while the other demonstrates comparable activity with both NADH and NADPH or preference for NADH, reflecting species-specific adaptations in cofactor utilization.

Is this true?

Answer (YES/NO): YES